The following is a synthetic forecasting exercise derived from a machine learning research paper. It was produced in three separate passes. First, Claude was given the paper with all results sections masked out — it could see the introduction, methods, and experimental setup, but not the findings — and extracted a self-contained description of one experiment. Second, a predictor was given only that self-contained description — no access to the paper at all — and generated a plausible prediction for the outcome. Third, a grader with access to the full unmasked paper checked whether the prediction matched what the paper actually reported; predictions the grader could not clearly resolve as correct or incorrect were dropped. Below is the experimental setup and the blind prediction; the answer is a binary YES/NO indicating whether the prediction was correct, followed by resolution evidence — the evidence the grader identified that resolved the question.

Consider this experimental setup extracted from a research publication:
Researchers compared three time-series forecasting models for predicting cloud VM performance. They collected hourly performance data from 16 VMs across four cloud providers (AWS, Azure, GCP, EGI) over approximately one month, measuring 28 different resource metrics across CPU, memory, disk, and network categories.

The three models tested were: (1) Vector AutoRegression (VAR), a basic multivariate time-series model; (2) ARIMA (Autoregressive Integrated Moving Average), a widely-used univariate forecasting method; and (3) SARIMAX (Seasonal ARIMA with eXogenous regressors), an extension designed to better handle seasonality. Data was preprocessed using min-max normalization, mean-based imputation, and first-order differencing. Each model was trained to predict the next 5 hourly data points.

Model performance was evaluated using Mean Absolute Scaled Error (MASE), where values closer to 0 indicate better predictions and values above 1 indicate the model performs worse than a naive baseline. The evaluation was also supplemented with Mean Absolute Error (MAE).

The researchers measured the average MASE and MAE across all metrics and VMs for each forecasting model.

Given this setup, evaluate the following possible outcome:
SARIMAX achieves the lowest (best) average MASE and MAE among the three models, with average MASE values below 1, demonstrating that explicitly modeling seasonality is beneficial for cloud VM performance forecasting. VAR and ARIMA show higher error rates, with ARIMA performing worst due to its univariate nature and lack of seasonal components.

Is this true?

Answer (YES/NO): NO